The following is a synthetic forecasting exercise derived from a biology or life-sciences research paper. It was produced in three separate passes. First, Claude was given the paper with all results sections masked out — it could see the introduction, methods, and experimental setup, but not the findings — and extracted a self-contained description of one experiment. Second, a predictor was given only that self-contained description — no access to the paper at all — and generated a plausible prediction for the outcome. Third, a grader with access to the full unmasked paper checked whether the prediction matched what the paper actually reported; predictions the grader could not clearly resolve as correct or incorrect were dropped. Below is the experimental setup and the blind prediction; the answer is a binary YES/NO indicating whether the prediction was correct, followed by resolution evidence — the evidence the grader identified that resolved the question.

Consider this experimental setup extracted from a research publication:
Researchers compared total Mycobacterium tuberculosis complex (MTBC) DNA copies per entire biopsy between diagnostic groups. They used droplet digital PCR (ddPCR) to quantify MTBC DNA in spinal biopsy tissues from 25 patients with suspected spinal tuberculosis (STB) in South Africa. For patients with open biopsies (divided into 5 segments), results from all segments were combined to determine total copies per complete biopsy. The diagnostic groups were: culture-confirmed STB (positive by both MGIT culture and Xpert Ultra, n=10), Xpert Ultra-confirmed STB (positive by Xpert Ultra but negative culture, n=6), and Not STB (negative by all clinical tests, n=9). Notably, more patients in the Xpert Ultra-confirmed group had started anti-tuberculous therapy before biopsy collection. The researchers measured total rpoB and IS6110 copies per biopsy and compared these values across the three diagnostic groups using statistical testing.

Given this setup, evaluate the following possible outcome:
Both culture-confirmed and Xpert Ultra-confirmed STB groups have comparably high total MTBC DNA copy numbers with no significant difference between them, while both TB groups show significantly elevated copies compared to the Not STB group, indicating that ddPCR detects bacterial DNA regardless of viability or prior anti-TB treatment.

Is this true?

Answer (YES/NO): NO